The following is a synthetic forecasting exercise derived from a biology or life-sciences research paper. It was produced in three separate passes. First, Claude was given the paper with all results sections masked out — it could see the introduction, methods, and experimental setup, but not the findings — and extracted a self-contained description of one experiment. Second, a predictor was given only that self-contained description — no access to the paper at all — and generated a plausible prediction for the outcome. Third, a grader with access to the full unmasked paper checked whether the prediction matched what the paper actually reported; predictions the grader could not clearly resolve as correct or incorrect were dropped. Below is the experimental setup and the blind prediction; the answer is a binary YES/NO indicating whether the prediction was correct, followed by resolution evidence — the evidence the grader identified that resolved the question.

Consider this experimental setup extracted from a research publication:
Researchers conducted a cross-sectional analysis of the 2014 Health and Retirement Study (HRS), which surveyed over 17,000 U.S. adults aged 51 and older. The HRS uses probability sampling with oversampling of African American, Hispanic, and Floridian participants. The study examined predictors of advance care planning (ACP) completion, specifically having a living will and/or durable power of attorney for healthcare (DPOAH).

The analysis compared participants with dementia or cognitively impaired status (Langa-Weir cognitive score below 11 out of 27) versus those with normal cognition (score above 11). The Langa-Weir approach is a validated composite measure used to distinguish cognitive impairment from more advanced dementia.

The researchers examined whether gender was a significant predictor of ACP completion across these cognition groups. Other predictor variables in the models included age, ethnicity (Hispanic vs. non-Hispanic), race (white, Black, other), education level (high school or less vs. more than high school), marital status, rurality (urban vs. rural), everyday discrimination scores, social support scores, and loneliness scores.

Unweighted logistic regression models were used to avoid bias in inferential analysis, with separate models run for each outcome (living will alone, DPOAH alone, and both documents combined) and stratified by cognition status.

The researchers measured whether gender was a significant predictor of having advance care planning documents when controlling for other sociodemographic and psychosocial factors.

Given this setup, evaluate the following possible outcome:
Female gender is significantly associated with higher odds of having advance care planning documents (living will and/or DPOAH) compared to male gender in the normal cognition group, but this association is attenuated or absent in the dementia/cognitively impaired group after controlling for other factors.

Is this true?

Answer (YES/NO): NO